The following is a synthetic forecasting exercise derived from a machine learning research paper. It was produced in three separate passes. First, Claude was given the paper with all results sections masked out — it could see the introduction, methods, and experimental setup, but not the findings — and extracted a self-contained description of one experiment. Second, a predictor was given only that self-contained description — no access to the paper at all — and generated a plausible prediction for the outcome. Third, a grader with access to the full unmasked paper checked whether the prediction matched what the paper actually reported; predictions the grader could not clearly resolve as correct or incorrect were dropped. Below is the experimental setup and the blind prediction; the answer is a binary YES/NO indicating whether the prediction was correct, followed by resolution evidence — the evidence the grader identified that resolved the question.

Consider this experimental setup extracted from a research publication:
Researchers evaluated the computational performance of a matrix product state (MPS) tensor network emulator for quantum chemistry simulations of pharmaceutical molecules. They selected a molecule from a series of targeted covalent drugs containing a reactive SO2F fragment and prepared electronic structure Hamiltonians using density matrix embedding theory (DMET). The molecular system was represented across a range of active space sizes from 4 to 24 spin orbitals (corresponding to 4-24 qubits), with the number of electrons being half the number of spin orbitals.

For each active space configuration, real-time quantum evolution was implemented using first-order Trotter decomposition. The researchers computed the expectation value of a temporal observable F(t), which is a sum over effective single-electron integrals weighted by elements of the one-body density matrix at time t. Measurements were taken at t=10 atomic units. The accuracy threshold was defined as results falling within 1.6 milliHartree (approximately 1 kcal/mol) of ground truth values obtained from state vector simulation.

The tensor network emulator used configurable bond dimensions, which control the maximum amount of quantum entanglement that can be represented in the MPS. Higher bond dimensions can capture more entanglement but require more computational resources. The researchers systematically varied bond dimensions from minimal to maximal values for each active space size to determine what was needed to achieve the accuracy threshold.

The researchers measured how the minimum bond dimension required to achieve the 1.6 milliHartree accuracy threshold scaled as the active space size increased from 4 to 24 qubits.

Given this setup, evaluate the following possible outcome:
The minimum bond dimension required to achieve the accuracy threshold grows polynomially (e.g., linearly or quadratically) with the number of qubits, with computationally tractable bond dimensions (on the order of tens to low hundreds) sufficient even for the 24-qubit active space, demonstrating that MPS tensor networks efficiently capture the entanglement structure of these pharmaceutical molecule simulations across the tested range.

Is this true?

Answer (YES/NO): NO